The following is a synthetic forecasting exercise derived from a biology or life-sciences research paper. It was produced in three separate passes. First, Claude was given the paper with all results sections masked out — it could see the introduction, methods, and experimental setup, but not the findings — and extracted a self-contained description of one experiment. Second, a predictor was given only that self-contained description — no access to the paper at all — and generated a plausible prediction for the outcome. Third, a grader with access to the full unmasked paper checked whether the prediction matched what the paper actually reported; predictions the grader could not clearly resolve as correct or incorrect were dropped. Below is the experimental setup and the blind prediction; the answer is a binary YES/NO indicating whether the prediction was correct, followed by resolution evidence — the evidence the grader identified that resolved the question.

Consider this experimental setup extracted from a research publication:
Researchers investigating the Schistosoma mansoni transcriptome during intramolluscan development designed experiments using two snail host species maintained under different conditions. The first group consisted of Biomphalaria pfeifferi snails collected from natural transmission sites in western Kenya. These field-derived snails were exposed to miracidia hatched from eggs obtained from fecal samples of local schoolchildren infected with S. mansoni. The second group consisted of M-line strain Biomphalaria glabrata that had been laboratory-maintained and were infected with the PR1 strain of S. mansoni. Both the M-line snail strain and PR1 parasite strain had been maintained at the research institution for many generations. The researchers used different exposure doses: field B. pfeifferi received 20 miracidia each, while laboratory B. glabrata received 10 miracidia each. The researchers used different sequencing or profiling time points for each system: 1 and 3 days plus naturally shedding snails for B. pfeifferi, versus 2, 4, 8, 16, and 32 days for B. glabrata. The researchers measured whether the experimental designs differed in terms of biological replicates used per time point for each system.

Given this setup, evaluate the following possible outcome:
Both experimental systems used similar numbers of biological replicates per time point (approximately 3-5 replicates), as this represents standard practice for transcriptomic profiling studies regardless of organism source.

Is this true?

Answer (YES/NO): YES